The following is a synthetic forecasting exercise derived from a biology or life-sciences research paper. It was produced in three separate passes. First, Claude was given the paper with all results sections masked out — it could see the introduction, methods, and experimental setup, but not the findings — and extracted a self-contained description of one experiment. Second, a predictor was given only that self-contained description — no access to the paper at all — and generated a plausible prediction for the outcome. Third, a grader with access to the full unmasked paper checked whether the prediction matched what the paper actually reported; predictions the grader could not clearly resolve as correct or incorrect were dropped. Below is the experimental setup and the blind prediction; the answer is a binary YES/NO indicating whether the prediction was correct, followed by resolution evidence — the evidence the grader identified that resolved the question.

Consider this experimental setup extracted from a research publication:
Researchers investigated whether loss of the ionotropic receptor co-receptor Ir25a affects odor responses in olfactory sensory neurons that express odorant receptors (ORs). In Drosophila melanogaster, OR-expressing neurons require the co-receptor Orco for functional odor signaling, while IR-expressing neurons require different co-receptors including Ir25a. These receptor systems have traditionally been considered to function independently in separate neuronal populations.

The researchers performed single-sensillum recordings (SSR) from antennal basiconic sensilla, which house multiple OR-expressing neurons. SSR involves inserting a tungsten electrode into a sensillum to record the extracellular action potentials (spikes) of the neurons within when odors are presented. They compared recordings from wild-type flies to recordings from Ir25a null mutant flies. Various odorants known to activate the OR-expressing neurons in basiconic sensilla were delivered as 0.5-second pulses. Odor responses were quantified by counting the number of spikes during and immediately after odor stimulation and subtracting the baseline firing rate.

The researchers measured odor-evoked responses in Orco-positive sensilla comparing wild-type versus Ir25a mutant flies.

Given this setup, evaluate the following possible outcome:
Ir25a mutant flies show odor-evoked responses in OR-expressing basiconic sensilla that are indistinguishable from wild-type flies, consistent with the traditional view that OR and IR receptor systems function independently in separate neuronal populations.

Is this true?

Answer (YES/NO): NO